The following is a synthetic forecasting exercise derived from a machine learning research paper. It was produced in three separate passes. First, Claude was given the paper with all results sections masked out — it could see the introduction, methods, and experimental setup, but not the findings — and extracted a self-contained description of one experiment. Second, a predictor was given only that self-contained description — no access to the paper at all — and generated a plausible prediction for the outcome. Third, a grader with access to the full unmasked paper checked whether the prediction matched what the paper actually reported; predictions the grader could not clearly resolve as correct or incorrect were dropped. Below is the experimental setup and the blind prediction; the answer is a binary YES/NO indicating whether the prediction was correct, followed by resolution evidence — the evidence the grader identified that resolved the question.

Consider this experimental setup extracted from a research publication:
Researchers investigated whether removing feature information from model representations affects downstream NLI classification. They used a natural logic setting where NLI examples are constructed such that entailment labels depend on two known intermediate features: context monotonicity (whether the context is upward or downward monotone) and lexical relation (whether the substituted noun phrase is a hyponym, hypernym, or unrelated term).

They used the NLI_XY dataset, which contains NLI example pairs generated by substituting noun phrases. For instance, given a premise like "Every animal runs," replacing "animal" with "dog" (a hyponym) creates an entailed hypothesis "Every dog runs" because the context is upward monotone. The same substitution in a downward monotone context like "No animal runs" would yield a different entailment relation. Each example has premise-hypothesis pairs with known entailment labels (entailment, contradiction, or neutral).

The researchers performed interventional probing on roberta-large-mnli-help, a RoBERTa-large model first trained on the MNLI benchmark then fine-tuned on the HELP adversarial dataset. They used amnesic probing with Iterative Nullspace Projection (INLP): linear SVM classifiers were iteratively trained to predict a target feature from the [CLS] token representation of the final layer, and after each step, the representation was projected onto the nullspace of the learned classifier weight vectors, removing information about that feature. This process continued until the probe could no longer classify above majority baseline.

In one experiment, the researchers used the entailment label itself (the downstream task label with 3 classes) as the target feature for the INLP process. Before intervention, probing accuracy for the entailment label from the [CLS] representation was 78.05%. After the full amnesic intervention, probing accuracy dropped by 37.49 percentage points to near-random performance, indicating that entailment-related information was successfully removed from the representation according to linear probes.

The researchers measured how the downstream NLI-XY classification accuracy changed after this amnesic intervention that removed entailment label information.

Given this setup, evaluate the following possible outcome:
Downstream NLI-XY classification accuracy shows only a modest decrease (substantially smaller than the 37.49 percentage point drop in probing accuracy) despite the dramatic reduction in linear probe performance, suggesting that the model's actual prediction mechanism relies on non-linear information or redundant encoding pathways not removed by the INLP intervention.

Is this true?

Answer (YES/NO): YES